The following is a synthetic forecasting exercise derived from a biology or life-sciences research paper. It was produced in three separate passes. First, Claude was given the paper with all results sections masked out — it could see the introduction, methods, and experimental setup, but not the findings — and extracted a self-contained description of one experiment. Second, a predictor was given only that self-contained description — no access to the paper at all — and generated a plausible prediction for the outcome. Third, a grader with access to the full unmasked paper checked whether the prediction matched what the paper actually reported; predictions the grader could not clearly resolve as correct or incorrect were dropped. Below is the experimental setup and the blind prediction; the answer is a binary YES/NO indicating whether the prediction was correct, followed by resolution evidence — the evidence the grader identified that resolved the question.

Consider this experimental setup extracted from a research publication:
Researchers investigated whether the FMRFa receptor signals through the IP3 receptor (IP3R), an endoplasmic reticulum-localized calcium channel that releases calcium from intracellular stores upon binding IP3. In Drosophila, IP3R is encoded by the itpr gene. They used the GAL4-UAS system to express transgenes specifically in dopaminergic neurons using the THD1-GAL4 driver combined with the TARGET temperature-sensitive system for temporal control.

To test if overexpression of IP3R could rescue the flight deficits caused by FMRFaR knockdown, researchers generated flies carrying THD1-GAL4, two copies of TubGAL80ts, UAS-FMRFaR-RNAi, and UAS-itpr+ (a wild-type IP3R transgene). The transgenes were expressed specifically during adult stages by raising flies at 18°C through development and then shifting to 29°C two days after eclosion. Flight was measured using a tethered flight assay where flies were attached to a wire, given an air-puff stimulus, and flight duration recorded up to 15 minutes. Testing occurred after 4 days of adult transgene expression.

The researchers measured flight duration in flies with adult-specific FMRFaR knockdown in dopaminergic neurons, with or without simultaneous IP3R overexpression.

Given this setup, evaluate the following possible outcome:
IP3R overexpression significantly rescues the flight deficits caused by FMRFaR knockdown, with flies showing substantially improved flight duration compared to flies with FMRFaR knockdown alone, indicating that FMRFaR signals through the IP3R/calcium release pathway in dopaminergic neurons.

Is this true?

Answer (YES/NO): YES